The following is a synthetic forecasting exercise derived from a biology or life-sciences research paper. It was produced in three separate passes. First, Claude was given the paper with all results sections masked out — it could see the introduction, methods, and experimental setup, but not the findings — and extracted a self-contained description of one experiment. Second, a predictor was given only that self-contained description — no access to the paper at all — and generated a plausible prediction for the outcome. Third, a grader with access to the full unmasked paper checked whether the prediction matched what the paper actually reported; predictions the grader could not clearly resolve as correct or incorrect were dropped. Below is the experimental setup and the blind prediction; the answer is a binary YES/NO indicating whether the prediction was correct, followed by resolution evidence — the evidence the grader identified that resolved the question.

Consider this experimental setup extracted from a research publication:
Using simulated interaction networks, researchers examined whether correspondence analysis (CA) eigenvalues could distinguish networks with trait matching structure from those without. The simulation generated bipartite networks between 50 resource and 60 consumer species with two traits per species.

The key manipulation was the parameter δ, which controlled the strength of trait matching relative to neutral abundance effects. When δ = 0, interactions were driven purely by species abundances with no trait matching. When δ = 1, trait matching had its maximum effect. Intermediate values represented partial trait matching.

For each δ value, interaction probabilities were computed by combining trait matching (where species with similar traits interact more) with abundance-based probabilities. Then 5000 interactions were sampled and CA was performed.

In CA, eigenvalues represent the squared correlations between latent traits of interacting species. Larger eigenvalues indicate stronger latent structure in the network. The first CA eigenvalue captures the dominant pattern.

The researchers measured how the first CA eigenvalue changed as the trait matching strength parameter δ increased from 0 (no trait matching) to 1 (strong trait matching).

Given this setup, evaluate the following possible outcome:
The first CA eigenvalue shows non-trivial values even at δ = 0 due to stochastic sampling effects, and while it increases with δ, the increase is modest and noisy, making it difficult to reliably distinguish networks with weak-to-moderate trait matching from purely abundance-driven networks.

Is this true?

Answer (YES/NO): NO